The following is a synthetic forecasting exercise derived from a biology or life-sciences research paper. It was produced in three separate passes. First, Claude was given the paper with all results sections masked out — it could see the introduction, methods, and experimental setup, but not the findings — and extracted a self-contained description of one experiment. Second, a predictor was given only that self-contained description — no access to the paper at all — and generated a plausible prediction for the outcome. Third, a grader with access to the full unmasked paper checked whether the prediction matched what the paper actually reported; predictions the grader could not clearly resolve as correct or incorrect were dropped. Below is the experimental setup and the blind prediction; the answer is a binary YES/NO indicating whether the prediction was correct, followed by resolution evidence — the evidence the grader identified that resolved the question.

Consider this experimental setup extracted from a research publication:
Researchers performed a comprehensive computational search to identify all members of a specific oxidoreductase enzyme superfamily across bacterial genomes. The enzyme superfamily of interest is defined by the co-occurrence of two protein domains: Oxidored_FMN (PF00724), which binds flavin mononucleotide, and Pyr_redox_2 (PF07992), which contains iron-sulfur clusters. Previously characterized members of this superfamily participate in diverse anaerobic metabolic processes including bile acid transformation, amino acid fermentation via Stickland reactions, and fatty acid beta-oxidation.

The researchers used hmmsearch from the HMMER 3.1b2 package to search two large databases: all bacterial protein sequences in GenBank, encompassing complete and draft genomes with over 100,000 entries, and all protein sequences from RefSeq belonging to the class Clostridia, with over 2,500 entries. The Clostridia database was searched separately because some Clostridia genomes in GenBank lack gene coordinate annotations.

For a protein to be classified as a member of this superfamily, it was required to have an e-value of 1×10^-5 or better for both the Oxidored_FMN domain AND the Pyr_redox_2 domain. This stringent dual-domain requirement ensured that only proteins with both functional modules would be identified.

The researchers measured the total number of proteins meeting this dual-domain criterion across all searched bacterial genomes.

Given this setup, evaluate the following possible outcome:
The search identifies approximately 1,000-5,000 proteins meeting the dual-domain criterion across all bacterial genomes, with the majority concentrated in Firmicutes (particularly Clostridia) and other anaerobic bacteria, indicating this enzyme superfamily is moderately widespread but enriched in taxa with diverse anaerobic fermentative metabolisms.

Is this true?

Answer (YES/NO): NO